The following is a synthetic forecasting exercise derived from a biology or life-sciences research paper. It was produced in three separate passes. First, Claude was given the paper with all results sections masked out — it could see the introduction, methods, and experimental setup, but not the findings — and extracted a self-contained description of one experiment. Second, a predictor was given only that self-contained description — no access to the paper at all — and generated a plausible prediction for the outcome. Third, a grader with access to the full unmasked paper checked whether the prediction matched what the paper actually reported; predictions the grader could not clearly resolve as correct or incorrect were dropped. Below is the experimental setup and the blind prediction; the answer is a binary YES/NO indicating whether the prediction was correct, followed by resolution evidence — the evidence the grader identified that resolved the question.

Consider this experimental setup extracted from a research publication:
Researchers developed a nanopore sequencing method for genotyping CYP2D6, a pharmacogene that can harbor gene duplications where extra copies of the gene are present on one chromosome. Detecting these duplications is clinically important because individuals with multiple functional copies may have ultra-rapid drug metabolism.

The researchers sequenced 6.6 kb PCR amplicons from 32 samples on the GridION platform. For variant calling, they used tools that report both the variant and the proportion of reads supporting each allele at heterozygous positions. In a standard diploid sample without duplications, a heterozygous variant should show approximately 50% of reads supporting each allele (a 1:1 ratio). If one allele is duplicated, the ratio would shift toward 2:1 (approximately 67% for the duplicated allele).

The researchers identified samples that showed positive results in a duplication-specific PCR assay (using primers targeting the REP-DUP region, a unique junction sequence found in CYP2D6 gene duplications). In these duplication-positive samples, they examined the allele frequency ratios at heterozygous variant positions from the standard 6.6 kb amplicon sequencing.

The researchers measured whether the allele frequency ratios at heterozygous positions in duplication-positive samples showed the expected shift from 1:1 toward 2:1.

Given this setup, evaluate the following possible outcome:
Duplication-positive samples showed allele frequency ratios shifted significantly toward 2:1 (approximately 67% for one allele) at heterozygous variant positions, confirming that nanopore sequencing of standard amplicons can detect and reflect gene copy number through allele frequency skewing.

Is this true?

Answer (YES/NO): YES